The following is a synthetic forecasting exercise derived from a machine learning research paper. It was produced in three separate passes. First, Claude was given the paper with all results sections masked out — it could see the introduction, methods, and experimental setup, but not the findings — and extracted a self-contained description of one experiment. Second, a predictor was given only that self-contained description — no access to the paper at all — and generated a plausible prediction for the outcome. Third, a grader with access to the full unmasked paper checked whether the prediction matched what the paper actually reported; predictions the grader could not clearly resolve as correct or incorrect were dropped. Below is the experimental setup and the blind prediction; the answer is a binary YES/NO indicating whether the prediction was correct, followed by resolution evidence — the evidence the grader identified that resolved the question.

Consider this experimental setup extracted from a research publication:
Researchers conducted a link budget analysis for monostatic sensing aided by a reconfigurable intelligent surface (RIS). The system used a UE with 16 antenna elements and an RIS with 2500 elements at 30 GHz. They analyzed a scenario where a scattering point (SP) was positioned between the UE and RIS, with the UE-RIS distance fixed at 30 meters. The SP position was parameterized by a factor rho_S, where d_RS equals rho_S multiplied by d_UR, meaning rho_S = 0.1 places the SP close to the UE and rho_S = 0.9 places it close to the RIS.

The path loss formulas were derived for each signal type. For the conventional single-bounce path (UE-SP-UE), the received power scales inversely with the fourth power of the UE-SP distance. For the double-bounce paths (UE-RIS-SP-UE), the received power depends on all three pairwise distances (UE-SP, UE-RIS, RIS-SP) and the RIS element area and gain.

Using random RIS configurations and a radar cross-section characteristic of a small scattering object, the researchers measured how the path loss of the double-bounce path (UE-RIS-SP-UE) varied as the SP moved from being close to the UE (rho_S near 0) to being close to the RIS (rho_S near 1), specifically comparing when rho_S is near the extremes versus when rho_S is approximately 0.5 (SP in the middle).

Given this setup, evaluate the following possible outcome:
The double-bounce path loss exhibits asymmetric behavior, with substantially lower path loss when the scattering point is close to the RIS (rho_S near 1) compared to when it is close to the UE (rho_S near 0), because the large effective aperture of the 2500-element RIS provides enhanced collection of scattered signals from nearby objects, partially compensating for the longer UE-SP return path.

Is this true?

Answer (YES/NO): NO